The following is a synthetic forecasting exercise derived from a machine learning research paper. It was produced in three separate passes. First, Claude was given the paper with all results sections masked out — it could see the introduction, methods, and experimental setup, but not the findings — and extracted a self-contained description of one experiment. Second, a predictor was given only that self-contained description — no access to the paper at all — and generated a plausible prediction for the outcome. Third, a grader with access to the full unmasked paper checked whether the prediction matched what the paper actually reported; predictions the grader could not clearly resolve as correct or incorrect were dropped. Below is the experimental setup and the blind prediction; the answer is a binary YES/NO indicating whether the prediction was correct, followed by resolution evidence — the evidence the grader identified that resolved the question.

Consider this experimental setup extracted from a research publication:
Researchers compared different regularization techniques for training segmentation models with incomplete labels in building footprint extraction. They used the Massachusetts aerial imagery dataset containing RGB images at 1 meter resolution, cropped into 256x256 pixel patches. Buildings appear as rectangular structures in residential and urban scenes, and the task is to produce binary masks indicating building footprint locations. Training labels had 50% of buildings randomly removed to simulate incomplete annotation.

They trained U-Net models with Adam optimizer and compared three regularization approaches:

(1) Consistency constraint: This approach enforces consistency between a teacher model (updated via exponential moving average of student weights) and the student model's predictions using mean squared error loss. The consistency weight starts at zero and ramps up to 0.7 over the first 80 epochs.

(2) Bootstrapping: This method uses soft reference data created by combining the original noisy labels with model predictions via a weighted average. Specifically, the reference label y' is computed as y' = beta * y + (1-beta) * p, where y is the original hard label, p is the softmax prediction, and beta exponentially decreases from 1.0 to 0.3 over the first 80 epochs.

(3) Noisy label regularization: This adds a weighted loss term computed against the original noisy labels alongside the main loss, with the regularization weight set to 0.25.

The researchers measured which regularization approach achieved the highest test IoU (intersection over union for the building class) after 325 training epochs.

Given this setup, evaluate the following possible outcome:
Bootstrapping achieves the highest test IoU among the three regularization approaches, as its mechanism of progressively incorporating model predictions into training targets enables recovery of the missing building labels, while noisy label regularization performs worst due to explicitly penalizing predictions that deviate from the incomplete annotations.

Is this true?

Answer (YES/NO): NO